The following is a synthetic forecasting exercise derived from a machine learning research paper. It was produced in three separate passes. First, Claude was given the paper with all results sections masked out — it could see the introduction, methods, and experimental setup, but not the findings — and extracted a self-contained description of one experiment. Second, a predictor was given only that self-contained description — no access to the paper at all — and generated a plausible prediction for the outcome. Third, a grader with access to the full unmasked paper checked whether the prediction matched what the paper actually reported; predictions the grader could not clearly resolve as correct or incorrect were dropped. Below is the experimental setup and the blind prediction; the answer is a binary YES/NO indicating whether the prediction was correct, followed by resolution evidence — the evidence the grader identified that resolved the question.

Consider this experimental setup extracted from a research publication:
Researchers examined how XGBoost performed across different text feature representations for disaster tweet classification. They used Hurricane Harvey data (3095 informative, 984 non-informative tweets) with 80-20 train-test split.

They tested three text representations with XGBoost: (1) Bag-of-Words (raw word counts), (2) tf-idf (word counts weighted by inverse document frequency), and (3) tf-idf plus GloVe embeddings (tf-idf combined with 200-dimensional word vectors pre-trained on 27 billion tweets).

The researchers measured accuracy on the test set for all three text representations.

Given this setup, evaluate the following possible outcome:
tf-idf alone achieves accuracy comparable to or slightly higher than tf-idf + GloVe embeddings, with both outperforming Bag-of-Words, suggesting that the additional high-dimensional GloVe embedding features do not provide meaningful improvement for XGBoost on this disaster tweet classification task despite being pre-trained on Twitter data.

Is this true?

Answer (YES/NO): NO